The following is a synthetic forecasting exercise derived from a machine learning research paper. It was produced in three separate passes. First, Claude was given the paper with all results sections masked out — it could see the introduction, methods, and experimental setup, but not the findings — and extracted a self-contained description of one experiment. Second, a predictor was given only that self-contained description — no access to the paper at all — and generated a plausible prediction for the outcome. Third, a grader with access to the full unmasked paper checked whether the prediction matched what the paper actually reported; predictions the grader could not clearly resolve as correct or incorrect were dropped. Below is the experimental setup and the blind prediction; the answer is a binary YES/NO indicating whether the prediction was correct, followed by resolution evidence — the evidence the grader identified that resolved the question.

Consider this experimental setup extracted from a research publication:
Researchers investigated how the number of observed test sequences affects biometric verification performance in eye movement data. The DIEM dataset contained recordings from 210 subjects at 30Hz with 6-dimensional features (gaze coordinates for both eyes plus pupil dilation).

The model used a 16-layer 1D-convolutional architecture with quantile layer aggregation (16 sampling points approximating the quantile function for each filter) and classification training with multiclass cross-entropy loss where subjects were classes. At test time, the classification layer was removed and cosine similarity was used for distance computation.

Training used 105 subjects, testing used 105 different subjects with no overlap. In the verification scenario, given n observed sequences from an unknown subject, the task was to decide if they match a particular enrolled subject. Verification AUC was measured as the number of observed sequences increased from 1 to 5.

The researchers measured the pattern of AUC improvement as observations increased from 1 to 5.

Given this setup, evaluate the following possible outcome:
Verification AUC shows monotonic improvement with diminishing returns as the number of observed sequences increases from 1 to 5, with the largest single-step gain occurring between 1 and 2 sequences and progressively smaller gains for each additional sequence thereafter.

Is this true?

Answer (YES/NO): YES